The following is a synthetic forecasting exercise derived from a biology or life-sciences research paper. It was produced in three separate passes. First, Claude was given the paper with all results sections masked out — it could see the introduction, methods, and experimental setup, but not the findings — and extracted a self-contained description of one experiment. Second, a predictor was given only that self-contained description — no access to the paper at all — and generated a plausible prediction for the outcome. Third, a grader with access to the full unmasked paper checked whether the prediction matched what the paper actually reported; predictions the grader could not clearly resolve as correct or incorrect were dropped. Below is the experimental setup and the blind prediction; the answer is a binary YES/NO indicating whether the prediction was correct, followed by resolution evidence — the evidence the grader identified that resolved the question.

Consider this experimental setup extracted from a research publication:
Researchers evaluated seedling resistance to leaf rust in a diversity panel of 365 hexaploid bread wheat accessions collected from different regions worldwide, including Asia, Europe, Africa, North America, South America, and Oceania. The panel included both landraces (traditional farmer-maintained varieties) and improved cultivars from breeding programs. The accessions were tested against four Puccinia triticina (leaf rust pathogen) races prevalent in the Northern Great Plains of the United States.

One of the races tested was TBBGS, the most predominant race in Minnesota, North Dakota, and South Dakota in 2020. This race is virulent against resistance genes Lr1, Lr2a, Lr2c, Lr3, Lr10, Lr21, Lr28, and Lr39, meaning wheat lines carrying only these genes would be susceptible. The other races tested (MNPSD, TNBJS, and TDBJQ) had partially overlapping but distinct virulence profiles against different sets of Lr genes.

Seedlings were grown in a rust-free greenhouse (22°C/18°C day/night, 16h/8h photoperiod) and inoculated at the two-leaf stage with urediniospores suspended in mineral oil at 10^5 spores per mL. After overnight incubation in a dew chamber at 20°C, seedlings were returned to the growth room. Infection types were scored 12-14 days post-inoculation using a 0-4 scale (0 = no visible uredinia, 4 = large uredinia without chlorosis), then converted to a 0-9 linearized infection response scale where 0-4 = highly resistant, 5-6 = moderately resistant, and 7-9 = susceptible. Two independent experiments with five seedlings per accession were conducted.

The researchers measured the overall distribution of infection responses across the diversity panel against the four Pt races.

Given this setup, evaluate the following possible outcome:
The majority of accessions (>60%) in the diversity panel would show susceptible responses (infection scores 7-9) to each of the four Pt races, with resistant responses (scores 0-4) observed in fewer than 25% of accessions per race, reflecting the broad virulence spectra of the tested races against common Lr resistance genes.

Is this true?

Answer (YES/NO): NO